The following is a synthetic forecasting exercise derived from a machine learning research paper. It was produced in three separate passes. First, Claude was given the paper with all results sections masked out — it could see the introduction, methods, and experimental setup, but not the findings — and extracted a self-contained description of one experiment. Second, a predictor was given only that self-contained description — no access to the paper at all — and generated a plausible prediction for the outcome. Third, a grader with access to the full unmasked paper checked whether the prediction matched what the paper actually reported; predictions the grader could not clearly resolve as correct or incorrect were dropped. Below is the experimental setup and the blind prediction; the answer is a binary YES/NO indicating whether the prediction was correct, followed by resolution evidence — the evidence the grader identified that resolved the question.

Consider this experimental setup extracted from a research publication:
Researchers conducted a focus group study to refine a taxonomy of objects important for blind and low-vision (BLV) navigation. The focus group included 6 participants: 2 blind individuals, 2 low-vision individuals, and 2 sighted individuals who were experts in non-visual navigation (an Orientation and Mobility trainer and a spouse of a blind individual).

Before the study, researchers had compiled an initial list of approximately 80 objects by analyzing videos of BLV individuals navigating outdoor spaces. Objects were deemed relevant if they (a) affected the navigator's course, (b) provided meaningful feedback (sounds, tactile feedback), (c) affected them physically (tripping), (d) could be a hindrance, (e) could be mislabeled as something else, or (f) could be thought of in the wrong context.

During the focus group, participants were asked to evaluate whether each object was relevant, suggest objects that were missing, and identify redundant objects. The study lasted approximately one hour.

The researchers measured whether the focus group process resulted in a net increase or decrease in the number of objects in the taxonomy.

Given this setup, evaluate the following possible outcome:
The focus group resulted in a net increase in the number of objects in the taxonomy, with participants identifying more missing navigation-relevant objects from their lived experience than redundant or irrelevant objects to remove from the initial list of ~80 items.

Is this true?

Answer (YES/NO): YES